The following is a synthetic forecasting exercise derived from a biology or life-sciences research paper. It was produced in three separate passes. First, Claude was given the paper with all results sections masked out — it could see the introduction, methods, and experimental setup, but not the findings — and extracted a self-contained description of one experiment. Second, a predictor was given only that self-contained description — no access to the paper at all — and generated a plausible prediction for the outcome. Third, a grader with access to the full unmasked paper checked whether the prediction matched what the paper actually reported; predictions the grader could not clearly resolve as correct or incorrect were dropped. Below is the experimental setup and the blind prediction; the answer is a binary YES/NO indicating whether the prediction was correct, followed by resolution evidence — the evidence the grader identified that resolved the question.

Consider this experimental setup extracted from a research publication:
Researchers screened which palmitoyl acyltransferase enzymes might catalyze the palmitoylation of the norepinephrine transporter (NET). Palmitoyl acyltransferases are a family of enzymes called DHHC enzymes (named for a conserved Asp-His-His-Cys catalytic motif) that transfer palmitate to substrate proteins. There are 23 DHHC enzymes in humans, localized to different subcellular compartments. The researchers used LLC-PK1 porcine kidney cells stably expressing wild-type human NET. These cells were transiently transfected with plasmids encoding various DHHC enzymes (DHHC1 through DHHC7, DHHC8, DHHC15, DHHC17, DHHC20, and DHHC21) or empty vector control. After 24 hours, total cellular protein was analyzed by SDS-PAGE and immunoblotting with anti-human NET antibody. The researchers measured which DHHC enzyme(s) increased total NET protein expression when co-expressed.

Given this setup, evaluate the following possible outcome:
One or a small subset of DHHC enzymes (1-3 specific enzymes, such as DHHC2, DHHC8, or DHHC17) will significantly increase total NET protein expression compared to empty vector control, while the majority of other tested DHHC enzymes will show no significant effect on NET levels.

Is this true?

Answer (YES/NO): NO